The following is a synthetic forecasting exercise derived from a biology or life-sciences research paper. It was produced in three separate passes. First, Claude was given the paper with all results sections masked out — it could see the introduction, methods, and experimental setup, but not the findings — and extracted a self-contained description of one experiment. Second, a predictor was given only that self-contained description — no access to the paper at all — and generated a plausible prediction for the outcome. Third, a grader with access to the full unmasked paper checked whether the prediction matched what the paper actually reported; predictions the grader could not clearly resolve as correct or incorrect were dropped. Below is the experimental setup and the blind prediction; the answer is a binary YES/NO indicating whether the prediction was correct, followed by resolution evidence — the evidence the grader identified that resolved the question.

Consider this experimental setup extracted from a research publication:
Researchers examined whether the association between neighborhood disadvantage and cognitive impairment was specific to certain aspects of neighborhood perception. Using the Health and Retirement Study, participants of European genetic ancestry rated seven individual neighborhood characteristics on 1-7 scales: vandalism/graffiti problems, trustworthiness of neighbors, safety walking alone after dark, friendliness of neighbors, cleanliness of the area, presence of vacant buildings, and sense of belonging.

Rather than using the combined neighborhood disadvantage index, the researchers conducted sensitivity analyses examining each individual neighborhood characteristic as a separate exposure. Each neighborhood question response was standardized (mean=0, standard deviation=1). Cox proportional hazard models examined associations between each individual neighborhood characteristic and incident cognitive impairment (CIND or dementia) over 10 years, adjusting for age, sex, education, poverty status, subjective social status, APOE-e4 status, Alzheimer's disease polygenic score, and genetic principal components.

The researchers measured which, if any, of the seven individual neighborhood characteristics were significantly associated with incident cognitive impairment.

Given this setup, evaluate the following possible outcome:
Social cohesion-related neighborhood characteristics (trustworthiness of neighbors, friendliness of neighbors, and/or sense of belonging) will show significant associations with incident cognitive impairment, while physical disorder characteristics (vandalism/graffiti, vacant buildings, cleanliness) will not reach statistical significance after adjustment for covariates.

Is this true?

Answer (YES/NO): NO